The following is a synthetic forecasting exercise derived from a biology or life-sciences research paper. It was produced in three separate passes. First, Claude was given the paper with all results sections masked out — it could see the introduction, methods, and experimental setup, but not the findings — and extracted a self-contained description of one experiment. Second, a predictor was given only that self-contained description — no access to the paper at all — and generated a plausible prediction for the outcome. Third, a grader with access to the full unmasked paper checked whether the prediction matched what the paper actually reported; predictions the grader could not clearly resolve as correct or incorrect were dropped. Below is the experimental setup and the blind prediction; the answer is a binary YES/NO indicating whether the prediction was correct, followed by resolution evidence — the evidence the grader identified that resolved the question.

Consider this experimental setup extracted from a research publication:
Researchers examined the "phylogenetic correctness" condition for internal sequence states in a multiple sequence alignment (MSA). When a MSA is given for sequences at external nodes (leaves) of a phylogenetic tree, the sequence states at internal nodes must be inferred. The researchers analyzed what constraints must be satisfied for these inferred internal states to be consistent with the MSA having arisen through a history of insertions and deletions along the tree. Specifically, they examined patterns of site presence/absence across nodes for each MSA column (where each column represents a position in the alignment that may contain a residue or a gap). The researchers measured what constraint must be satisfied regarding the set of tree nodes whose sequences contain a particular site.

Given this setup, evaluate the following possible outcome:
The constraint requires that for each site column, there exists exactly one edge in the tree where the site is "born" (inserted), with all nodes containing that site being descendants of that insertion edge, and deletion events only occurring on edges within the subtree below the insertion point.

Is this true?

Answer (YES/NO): NO